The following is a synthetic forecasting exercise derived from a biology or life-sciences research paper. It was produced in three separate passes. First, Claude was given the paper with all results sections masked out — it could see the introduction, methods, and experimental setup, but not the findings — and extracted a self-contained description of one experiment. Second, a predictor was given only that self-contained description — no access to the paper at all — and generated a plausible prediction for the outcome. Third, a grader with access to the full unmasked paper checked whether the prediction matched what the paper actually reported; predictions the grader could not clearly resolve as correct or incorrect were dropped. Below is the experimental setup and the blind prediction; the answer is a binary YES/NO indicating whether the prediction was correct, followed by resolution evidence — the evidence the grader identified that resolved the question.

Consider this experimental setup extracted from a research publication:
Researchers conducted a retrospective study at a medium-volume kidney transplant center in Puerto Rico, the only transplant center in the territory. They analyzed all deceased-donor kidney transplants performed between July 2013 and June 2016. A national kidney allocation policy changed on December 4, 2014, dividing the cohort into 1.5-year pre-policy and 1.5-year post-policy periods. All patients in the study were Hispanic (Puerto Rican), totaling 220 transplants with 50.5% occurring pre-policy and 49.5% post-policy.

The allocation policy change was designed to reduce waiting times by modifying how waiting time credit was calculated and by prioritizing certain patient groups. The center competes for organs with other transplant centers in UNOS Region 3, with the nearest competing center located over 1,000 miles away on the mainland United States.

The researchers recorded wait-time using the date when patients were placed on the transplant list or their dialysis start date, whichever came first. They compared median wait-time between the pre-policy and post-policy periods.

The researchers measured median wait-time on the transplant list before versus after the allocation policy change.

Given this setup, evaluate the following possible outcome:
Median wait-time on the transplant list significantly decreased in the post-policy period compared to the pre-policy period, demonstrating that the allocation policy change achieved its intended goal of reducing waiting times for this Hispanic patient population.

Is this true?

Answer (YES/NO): NO